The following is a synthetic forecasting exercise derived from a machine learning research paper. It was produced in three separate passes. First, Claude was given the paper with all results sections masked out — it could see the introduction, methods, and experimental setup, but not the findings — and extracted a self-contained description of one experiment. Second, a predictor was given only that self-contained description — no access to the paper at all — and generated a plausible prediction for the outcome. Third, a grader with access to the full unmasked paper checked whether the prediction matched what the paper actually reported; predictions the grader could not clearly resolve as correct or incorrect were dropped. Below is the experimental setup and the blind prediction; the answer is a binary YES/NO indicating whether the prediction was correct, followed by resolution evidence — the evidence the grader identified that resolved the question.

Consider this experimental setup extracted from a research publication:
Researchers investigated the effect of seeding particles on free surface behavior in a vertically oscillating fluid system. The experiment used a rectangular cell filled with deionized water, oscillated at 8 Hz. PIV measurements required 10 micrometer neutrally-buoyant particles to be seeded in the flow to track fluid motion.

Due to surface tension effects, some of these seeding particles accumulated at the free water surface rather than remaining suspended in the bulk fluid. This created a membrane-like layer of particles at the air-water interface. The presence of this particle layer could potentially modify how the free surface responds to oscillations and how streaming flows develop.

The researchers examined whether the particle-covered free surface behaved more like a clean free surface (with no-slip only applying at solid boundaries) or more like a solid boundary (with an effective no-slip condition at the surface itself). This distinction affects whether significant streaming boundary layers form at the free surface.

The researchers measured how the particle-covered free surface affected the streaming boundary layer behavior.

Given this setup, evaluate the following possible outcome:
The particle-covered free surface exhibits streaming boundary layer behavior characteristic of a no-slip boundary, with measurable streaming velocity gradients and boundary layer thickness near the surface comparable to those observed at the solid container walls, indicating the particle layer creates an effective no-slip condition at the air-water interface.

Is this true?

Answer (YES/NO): YES